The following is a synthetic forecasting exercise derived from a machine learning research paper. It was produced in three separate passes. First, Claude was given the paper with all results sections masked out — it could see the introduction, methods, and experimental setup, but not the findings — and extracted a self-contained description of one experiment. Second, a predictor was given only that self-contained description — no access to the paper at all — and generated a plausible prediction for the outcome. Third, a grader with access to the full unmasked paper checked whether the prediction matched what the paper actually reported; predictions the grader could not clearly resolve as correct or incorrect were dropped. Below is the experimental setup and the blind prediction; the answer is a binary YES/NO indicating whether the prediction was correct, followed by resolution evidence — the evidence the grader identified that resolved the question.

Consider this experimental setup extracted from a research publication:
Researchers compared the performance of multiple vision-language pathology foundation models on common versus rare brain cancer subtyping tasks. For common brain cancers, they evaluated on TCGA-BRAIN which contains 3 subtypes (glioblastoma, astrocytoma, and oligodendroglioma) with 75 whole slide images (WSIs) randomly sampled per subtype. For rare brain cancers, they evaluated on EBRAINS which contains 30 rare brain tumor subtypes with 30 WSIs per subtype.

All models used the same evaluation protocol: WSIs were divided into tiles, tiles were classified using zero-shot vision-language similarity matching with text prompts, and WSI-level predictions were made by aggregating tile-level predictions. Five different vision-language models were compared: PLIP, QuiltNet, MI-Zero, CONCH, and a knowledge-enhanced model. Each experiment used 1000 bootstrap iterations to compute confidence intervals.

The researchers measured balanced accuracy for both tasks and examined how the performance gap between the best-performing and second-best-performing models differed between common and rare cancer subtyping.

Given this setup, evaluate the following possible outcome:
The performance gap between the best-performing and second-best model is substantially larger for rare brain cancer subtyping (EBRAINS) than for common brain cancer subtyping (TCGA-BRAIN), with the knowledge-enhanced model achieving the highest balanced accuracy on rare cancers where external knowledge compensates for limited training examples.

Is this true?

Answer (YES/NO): NO